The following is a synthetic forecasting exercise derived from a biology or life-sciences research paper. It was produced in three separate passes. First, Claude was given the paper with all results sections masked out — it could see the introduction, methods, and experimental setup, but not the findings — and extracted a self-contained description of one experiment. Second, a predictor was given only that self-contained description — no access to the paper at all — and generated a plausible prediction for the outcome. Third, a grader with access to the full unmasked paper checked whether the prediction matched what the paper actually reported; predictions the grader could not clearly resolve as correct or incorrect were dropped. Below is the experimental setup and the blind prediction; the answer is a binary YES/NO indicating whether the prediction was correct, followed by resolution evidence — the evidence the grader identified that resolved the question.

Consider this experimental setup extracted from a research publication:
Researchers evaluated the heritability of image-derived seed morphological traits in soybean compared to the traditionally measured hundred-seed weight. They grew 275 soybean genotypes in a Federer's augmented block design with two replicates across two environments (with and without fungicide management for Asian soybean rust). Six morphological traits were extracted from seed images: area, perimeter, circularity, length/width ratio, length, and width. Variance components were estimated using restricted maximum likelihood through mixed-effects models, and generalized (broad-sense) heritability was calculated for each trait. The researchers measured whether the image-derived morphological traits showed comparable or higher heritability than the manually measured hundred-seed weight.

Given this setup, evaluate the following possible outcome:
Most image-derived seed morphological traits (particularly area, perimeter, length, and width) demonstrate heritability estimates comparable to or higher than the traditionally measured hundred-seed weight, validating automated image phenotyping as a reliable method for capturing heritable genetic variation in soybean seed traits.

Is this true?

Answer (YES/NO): YES